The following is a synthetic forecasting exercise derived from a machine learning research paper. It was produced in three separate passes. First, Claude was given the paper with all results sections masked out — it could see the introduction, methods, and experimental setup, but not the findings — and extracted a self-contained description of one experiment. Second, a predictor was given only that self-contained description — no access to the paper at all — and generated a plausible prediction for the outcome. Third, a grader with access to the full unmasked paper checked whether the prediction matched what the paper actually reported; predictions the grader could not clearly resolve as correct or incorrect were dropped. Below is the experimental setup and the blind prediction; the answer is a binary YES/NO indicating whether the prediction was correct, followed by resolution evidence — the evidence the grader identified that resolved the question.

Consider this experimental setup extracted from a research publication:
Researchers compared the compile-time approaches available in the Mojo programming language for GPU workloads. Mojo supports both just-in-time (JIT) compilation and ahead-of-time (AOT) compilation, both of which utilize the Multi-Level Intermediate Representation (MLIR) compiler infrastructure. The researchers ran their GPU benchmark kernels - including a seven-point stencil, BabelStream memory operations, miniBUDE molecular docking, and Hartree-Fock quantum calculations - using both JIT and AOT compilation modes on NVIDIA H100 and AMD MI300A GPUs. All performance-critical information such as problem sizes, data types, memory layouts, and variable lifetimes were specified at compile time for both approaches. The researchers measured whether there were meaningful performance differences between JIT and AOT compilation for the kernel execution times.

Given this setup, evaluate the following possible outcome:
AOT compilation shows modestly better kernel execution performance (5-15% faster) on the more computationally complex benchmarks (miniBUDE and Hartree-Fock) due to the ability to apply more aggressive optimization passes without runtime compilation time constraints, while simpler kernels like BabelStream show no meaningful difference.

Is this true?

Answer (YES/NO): NO